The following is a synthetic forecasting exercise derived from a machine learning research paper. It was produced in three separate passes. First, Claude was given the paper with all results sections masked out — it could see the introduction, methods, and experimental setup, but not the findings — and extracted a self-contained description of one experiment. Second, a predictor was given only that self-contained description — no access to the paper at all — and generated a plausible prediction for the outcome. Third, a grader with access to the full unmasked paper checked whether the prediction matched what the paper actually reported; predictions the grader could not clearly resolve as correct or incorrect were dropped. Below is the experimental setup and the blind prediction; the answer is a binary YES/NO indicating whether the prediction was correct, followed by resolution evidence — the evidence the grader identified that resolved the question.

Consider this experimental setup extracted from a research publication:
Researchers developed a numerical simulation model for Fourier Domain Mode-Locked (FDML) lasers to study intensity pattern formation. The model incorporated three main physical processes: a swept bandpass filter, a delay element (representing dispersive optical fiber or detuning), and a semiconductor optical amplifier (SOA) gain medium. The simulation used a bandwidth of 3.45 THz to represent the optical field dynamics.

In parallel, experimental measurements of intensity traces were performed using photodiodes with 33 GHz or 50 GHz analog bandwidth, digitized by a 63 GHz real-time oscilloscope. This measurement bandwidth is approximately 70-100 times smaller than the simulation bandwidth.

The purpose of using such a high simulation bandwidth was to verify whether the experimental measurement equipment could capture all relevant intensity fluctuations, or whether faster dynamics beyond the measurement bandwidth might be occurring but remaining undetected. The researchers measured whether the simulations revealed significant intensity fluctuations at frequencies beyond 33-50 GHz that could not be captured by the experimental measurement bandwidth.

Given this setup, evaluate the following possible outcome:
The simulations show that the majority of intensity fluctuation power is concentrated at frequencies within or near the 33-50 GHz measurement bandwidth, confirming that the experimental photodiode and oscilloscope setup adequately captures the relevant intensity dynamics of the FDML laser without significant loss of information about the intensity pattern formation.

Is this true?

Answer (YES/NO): YES